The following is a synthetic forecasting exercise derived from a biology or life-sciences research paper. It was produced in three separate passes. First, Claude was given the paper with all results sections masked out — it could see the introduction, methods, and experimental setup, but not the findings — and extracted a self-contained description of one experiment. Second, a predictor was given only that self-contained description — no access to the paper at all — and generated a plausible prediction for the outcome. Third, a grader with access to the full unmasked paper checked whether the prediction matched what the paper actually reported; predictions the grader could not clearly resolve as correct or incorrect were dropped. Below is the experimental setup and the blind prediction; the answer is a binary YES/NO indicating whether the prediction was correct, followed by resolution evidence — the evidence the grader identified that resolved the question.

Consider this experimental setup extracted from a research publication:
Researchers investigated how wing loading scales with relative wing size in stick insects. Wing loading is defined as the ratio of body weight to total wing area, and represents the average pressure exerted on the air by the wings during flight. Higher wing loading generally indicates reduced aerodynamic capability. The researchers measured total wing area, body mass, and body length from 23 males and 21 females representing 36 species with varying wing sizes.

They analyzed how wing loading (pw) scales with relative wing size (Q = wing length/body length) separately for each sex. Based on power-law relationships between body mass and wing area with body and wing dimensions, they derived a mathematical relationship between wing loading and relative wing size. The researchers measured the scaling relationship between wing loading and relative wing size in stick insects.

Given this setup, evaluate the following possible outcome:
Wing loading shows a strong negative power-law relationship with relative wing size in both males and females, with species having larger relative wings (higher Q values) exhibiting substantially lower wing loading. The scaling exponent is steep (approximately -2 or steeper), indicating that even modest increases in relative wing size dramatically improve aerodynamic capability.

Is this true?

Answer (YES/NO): NO